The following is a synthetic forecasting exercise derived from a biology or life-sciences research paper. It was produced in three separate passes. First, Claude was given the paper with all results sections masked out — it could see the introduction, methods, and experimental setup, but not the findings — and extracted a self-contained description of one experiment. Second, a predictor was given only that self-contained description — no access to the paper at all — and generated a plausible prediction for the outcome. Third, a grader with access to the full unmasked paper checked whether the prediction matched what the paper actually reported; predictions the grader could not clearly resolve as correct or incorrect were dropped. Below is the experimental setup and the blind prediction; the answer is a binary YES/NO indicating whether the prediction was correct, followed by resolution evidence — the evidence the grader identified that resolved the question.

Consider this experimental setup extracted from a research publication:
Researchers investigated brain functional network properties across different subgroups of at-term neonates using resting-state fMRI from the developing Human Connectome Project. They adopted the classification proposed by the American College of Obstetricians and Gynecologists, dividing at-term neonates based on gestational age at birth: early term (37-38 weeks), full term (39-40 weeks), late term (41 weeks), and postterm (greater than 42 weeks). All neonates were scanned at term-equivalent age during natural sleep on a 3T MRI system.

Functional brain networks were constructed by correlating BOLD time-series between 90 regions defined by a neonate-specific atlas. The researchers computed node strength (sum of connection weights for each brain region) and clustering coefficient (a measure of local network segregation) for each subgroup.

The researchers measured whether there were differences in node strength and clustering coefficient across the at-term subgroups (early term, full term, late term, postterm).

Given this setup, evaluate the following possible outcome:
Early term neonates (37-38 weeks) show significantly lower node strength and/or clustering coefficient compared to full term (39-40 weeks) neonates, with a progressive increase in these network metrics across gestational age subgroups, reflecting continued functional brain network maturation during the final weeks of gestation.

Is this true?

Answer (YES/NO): NO